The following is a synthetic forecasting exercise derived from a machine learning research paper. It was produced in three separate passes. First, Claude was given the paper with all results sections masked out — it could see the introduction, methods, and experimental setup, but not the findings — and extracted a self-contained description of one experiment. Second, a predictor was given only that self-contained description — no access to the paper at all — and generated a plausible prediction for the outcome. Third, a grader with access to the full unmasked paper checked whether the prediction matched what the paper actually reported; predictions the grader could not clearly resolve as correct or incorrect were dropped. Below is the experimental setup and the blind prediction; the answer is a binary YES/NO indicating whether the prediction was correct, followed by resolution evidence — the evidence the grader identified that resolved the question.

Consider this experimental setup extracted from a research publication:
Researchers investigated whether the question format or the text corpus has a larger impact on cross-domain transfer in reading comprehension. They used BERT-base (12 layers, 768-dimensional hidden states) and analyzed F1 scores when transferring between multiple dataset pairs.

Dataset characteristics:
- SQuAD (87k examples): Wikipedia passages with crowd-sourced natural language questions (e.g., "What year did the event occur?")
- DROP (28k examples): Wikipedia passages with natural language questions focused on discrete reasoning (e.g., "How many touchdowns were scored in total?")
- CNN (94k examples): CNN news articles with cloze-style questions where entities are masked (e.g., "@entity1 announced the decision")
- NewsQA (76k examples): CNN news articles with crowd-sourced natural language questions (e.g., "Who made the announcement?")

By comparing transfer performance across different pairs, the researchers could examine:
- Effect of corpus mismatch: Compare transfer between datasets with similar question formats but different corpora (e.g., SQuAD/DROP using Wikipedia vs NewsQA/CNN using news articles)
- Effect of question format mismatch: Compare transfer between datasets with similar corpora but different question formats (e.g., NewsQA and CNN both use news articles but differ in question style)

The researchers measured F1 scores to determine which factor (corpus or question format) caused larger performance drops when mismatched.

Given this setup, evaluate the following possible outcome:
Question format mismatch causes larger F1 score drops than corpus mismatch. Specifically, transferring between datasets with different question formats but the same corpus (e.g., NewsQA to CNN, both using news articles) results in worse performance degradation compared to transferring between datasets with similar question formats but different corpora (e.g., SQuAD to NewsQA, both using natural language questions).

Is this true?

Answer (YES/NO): YES